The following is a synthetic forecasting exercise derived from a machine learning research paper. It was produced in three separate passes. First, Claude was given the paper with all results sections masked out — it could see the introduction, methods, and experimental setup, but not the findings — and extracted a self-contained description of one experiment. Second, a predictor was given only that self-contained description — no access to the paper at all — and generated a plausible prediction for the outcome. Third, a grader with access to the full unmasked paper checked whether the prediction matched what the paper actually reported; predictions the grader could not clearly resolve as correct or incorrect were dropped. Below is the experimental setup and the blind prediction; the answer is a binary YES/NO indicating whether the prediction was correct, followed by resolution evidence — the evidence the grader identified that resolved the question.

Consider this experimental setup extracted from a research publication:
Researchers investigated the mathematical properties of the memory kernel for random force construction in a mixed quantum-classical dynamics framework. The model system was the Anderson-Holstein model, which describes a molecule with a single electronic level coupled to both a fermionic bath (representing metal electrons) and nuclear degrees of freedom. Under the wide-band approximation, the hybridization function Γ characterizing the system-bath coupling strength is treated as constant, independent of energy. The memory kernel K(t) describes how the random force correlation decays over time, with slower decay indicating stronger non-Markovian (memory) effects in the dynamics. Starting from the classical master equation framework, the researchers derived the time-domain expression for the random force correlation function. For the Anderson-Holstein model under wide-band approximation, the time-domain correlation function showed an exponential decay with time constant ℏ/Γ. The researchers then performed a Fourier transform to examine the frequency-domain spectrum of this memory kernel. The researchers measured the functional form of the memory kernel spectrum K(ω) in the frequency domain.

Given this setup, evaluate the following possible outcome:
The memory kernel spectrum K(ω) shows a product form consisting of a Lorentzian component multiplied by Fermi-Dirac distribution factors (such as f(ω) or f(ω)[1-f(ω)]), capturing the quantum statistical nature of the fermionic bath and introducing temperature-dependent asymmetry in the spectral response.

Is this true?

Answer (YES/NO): NO